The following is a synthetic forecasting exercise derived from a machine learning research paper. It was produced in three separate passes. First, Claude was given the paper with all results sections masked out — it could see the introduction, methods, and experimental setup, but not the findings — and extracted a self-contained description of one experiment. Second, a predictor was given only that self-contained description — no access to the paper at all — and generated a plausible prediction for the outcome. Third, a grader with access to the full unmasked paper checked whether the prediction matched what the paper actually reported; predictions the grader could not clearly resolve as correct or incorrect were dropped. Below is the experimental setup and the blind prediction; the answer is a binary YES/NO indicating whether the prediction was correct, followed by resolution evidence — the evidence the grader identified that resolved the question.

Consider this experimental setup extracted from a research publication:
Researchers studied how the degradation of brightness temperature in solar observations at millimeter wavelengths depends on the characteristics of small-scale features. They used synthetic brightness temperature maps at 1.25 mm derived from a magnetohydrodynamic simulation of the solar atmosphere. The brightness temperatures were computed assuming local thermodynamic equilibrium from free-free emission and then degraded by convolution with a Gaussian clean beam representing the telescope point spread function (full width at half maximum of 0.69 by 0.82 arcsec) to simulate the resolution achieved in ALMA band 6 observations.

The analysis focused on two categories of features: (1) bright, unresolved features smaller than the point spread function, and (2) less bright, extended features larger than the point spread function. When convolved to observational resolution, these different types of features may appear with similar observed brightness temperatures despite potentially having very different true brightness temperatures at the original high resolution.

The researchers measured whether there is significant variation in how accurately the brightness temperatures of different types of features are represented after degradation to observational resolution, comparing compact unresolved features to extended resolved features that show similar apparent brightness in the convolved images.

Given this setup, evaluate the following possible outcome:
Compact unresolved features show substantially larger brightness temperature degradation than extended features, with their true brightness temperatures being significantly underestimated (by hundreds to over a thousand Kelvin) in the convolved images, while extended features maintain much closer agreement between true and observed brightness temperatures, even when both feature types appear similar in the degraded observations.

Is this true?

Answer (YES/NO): YES